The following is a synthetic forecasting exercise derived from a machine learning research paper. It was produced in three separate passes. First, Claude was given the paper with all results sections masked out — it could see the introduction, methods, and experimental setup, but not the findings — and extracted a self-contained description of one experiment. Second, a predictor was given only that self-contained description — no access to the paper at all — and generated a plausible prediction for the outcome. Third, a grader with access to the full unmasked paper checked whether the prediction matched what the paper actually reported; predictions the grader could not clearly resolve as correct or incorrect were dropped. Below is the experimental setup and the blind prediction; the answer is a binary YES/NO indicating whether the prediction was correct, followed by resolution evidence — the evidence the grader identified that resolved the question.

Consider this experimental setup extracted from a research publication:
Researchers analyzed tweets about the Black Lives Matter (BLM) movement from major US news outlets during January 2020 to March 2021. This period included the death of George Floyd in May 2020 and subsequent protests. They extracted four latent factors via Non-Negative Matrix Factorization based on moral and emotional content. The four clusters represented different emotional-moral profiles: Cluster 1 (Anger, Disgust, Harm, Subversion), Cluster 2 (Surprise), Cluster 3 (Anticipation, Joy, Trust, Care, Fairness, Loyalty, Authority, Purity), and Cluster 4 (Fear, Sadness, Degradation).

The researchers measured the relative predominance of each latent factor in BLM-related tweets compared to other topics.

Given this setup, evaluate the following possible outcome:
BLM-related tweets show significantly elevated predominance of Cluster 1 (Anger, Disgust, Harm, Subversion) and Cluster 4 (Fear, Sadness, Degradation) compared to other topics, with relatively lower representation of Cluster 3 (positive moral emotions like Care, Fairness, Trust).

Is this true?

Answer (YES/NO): NO